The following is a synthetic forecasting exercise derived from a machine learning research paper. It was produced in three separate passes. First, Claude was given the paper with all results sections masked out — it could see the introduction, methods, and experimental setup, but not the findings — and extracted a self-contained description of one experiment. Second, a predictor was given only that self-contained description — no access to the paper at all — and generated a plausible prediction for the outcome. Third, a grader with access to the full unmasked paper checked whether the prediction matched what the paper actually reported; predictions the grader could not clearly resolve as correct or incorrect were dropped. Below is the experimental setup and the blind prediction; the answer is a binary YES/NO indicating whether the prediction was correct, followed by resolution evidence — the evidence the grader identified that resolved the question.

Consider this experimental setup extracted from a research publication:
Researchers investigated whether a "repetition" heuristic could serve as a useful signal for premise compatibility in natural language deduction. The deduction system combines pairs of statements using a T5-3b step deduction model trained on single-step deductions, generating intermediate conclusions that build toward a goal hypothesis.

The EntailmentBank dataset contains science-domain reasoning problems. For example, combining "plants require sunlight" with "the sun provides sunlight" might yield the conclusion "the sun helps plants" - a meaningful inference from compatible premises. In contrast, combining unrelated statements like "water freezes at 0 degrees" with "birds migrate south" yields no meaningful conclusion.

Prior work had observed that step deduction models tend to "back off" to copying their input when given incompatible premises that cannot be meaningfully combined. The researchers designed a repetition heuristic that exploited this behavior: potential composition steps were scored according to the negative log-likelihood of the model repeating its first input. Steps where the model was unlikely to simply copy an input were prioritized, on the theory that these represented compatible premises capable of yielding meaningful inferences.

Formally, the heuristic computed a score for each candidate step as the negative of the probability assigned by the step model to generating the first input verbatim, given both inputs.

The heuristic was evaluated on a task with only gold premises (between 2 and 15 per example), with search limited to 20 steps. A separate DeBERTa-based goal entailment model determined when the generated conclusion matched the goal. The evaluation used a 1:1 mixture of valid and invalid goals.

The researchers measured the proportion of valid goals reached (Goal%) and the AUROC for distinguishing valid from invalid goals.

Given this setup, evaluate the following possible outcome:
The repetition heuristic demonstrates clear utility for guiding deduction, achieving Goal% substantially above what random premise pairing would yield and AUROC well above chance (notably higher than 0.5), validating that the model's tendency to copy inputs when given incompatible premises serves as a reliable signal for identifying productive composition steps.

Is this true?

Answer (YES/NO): NO